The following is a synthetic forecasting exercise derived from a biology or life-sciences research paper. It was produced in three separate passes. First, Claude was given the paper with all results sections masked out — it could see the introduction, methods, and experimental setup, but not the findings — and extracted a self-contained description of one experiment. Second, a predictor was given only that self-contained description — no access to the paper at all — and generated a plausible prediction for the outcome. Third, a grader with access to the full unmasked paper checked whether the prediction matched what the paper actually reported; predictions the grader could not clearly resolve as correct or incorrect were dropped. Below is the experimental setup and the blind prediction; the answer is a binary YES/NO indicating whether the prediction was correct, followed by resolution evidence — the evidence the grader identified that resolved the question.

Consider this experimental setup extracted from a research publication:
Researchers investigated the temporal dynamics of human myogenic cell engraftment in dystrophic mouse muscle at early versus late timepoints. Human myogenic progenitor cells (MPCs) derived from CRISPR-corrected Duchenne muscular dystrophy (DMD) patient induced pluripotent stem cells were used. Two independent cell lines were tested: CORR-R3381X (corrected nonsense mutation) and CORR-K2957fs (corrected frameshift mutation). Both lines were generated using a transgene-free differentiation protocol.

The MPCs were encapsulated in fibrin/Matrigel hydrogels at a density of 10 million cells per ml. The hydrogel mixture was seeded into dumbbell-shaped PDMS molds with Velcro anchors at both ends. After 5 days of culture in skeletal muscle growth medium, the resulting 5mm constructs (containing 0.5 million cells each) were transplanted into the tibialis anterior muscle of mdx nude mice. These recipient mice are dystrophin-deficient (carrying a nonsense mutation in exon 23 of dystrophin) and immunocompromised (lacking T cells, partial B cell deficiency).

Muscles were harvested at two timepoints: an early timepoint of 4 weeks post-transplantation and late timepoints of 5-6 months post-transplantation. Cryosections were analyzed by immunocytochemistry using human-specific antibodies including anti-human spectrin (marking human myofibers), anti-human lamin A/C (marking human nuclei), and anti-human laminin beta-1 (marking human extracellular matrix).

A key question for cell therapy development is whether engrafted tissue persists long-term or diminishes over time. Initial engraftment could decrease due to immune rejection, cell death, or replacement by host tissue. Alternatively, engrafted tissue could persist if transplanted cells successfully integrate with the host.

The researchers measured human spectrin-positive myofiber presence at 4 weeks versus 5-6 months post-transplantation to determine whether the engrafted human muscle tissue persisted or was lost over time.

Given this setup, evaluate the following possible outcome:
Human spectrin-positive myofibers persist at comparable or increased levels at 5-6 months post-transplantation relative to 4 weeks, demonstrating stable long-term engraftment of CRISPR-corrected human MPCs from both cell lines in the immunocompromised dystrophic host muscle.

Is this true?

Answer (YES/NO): NO